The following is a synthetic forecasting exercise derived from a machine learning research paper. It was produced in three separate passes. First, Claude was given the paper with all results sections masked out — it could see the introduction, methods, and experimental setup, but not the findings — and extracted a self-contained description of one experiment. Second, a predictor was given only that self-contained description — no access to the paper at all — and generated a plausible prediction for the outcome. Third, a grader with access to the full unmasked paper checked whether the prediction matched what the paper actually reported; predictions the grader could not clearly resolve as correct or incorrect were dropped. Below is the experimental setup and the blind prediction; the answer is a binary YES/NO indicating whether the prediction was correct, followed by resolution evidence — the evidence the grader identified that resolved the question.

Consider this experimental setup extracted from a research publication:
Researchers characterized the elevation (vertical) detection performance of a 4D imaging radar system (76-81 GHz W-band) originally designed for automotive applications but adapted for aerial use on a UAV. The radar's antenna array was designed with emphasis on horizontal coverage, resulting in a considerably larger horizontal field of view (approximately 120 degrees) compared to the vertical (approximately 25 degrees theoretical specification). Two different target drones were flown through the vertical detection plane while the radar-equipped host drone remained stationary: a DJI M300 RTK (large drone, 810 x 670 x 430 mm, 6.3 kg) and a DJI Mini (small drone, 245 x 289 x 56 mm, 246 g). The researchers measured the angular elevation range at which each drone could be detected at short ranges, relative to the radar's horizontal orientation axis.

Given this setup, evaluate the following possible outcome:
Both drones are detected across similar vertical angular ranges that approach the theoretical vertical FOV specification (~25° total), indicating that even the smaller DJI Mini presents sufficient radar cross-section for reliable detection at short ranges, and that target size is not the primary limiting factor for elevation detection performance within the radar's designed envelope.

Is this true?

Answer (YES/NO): NO